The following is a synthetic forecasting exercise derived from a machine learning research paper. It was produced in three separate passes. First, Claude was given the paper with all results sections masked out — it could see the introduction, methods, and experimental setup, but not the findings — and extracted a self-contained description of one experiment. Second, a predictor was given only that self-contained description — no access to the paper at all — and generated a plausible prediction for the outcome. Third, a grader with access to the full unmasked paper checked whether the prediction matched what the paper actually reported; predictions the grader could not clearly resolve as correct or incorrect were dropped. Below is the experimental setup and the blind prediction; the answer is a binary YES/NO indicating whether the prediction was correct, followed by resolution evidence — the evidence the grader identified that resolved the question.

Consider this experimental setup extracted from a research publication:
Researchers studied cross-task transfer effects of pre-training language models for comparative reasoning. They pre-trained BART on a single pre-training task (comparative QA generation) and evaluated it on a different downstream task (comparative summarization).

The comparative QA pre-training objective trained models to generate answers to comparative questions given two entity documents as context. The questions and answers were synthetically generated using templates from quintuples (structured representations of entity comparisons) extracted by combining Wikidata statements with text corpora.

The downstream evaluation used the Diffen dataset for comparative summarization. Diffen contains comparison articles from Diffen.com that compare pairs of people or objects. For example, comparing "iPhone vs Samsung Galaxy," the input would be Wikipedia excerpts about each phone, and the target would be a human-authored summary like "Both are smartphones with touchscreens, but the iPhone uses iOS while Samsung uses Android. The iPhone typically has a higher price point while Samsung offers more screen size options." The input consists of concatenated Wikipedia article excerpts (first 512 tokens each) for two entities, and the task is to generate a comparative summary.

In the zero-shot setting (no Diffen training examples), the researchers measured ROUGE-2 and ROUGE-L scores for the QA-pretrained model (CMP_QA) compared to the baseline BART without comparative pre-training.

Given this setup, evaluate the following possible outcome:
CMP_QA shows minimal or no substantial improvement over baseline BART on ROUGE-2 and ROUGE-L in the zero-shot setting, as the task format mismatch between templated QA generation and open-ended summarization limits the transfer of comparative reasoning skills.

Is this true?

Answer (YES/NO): NO